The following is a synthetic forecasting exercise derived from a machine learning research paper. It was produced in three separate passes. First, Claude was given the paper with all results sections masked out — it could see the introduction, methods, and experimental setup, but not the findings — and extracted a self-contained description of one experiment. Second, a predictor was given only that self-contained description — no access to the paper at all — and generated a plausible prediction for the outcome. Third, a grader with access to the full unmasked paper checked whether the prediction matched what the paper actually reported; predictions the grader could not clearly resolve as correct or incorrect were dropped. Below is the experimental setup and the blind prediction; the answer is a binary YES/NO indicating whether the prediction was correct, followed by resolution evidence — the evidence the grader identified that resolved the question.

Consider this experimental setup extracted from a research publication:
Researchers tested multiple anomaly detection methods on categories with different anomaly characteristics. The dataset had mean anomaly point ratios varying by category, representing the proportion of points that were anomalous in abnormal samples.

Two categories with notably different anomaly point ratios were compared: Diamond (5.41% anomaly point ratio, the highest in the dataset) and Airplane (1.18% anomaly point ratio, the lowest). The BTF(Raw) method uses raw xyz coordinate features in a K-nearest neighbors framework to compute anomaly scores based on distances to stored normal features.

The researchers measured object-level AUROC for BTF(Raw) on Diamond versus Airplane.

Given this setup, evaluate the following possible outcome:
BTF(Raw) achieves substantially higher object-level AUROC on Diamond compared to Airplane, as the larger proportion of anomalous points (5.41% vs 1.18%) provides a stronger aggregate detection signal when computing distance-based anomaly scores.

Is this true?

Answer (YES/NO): NO